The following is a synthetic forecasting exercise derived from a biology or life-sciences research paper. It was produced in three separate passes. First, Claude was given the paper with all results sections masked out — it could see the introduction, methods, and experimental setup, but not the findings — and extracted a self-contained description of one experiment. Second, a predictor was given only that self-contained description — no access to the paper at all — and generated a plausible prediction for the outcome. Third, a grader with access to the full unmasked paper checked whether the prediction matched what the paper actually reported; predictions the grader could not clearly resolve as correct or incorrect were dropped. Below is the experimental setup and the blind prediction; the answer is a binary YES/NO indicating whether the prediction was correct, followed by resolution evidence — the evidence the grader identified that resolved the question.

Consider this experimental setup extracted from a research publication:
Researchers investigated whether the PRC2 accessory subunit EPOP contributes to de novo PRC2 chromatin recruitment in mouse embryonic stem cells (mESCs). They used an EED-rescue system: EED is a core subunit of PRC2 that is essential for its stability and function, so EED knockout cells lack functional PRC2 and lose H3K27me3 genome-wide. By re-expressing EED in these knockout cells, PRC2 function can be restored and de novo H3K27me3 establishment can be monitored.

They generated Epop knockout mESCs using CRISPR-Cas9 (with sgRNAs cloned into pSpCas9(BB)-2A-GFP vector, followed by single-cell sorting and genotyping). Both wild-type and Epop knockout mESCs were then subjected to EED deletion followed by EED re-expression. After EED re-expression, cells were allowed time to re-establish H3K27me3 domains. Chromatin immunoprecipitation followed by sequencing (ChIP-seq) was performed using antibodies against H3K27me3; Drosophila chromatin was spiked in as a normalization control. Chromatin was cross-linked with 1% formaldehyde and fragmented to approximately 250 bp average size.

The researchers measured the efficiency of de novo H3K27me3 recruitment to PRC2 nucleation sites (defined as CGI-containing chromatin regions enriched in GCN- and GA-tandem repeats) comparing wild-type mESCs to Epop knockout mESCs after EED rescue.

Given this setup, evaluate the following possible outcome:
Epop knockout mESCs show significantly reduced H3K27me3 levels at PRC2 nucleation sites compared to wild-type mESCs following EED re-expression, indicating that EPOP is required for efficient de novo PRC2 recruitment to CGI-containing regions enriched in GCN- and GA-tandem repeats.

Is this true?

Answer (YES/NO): NO